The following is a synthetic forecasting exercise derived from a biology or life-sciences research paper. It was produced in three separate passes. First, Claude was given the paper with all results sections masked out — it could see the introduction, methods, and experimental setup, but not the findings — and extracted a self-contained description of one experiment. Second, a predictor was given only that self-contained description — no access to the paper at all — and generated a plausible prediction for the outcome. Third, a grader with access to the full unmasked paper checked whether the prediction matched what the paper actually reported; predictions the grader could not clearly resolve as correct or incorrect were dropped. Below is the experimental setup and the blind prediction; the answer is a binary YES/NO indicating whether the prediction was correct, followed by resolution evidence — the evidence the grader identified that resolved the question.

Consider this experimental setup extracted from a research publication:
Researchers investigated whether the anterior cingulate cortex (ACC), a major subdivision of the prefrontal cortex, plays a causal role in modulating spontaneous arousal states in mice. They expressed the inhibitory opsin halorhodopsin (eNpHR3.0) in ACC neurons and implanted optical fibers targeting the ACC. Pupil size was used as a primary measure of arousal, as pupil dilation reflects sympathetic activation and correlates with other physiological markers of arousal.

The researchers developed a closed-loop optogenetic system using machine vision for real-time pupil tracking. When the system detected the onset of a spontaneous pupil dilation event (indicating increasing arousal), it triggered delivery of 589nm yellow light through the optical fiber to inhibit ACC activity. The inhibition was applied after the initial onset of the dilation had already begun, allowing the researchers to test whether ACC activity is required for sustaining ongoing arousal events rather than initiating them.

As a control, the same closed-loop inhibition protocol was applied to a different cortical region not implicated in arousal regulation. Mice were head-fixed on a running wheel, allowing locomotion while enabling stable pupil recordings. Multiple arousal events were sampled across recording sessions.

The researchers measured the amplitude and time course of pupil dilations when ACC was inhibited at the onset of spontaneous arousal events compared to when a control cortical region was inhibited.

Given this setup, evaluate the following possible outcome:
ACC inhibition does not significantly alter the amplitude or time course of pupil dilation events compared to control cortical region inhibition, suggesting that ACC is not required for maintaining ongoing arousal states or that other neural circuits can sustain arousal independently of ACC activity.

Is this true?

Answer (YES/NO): NO